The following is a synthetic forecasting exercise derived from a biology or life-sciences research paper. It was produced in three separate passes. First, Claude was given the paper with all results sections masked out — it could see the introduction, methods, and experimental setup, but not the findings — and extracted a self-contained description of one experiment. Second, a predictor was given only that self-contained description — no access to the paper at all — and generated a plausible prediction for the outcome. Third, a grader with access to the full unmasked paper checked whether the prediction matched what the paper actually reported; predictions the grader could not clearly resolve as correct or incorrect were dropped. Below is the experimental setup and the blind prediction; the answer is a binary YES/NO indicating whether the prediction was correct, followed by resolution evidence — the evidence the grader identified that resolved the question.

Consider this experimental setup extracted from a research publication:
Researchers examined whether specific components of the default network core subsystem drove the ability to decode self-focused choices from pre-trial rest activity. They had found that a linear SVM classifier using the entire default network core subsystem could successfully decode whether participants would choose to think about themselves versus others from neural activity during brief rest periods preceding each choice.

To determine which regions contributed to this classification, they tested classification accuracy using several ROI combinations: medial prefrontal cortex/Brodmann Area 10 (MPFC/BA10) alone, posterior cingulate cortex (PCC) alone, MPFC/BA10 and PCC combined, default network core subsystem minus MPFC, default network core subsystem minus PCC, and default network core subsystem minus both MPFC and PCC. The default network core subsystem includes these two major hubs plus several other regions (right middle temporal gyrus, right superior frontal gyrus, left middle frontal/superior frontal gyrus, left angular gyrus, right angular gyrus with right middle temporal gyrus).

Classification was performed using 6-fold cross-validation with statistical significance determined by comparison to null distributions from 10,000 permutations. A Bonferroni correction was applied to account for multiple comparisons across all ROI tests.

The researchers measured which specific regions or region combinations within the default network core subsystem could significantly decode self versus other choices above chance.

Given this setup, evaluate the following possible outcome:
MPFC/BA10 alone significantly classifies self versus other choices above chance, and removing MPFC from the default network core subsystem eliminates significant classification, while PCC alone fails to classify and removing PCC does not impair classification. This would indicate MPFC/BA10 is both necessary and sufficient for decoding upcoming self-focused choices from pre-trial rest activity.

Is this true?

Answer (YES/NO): NO